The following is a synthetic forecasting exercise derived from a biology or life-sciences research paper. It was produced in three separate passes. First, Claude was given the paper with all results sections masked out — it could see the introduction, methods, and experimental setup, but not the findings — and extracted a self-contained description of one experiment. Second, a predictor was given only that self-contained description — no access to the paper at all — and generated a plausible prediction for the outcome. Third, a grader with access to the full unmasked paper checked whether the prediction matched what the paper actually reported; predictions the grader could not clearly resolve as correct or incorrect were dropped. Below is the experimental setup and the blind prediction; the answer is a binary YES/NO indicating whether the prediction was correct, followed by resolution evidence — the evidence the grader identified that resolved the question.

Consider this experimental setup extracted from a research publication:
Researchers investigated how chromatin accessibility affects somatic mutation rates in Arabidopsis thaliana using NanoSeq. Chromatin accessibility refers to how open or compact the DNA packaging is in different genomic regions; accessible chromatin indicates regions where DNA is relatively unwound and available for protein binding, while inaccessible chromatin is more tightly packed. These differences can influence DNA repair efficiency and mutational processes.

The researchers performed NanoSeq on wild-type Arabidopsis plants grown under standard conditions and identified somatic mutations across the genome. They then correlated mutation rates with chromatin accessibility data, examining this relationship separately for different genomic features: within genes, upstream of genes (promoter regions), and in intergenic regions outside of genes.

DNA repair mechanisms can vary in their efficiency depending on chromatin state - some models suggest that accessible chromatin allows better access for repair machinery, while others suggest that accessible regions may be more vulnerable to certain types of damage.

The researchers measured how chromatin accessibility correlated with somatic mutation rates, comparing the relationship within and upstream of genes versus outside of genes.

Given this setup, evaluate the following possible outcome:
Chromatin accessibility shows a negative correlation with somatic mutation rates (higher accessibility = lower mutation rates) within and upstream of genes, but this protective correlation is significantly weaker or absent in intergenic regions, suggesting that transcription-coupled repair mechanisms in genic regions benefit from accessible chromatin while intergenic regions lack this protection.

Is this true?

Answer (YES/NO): NO